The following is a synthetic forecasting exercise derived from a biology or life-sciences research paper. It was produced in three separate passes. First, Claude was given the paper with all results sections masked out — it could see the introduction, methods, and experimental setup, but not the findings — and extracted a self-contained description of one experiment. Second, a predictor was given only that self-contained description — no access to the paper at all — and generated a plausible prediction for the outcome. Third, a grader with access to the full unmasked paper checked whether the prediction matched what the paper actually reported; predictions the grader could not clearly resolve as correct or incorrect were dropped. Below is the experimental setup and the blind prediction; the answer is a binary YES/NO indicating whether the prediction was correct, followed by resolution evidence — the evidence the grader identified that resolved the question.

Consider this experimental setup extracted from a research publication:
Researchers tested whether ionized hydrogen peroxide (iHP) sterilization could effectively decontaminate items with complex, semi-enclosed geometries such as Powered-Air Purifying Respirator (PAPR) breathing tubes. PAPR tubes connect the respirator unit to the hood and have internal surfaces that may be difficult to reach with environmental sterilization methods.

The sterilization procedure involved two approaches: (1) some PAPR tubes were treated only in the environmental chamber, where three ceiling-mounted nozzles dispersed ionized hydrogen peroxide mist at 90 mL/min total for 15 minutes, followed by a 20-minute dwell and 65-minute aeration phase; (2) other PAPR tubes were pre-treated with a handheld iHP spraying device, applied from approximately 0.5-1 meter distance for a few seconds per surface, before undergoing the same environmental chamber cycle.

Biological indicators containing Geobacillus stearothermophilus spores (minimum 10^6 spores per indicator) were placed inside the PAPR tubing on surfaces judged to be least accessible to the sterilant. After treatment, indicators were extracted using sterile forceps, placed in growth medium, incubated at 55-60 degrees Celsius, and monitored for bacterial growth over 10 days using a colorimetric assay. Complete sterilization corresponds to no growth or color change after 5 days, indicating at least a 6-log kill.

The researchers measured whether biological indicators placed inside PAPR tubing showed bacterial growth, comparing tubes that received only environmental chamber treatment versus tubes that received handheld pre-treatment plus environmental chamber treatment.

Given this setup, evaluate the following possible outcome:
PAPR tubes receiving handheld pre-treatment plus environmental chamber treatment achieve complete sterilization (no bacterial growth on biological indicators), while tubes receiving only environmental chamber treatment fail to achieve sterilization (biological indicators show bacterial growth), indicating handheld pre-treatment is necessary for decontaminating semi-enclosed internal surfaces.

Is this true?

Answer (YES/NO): YES